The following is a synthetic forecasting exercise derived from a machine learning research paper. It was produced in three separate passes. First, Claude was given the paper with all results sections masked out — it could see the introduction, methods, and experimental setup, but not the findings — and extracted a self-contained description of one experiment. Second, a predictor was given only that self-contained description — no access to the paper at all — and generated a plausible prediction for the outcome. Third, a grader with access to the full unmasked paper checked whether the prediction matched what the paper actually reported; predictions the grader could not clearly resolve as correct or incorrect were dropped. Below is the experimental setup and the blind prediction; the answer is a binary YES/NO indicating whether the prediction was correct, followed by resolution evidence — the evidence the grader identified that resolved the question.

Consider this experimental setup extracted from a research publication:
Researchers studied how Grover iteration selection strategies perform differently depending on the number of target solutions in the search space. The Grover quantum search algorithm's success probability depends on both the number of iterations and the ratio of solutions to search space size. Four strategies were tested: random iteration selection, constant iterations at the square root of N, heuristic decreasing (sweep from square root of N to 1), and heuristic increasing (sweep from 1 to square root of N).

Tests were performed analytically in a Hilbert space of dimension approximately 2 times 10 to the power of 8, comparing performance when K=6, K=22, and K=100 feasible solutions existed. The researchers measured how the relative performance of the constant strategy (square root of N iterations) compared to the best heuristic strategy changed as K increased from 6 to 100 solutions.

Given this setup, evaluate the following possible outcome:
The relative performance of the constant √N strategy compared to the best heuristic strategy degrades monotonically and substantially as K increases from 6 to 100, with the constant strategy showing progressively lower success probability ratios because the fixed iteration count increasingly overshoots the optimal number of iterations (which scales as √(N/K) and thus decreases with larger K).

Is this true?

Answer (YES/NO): YES